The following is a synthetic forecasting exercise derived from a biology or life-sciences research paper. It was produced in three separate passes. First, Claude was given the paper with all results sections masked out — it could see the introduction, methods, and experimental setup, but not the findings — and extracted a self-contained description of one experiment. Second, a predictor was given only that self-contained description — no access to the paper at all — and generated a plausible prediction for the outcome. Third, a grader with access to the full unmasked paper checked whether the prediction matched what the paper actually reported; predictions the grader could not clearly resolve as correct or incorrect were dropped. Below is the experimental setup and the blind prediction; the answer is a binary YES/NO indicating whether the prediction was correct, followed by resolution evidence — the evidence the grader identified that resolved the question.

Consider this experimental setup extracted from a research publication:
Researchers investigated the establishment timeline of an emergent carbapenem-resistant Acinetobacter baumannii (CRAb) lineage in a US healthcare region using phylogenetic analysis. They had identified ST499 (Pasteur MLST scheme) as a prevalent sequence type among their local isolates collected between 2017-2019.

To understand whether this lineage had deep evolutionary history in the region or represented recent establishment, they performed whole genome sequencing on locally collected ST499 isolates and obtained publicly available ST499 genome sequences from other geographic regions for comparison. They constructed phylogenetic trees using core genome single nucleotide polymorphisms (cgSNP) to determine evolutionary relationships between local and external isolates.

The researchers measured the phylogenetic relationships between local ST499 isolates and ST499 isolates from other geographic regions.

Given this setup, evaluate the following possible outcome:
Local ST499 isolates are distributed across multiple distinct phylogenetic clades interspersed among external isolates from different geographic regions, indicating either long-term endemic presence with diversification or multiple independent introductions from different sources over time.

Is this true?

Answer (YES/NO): NO